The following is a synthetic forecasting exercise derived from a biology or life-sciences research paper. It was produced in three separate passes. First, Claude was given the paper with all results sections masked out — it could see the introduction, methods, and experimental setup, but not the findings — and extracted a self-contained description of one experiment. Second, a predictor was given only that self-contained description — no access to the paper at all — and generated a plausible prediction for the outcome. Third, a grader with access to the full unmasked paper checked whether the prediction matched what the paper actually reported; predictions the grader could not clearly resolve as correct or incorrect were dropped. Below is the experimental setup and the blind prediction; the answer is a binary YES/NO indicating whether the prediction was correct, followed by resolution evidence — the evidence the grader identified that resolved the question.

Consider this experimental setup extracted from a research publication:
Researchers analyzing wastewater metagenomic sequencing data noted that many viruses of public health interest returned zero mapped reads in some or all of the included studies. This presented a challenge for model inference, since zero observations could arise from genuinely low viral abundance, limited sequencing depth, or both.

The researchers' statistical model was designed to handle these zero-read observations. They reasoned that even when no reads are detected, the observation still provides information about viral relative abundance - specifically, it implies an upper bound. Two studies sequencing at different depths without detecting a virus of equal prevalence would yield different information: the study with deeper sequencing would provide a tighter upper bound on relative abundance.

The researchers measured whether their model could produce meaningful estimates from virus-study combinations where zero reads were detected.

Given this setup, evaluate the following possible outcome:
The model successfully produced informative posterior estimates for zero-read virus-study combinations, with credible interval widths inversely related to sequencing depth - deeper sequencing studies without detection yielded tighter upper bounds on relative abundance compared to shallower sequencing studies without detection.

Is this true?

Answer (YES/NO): YES